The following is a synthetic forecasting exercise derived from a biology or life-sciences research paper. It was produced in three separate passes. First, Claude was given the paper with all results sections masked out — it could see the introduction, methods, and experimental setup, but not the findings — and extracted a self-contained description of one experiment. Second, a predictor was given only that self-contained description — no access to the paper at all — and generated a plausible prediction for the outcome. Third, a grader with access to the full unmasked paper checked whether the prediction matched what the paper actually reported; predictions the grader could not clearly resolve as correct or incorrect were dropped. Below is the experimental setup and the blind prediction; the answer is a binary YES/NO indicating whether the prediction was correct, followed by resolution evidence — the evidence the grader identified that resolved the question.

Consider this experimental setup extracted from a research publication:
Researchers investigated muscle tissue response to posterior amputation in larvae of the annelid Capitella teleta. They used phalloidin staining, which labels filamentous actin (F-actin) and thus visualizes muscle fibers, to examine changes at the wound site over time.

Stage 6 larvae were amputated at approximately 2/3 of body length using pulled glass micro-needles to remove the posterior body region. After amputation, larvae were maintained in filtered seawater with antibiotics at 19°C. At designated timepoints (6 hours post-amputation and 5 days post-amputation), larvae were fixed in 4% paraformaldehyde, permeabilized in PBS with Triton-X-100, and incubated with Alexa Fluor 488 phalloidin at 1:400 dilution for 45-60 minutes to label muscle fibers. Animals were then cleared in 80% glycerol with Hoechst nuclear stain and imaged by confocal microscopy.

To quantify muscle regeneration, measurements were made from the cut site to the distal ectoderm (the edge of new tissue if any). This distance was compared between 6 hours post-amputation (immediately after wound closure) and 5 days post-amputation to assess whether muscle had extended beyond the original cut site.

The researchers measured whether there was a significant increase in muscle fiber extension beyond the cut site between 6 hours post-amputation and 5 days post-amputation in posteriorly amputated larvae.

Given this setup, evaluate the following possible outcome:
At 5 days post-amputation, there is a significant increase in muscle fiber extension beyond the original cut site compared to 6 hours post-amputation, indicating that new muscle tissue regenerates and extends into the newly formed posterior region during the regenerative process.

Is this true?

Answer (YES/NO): NO